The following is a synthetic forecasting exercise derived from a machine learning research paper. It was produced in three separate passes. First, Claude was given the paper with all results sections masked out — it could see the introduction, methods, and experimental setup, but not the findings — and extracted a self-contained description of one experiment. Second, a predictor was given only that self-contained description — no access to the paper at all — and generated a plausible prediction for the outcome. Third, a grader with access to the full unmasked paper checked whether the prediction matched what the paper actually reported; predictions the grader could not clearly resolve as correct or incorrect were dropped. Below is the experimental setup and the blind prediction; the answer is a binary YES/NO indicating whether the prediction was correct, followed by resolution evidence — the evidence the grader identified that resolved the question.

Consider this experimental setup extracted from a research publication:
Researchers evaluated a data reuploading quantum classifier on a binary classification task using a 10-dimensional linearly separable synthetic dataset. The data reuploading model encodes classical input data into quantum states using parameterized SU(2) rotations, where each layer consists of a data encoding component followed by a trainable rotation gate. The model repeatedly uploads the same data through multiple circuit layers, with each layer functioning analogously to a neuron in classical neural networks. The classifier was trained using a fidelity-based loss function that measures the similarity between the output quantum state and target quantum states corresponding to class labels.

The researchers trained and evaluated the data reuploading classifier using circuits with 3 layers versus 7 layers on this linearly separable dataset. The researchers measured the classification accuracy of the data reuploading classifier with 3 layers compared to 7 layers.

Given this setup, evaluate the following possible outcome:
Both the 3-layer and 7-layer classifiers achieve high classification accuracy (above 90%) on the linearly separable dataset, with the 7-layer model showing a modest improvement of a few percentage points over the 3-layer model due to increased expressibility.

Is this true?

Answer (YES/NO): NO